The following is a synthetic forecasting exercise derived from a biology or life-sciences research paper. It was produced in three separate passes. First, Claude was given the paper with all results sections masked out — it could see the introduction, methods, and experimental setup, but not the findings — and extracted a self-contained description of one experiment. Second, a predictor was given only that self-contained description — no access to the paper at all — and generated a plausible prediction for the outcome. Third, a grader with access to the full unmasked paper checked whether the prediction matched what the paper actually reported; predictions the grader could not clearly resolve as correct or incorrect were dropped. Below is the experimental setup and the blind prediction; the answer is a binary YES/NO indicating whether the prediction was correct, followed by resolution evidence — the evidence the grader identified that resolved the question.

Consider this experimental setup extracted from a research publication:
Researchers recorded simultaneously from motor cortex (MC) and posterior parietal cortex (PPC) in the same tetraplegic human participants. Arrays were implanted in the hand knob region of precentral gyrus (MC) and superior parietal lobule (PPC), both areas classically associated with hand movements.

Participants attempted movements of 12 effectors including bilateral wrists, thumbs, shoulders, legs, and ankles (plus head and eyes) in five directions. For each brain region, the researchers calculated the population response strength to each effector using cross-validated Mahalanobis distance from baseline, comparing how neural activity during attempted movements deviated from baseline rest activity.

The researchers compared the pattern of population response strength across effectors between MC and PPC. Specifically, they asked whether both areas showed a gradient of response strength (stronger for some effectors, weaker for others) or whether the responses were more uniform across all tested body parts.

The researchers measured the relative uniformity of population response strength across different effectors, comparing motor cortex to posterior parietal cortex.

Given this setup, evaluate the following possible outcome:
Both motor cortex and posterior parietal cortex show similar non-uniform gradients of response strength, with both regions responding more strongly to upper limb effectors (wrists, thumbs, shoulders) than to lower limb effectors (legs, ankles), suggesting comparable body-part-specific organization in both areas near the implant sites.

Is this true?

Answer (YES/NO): NO